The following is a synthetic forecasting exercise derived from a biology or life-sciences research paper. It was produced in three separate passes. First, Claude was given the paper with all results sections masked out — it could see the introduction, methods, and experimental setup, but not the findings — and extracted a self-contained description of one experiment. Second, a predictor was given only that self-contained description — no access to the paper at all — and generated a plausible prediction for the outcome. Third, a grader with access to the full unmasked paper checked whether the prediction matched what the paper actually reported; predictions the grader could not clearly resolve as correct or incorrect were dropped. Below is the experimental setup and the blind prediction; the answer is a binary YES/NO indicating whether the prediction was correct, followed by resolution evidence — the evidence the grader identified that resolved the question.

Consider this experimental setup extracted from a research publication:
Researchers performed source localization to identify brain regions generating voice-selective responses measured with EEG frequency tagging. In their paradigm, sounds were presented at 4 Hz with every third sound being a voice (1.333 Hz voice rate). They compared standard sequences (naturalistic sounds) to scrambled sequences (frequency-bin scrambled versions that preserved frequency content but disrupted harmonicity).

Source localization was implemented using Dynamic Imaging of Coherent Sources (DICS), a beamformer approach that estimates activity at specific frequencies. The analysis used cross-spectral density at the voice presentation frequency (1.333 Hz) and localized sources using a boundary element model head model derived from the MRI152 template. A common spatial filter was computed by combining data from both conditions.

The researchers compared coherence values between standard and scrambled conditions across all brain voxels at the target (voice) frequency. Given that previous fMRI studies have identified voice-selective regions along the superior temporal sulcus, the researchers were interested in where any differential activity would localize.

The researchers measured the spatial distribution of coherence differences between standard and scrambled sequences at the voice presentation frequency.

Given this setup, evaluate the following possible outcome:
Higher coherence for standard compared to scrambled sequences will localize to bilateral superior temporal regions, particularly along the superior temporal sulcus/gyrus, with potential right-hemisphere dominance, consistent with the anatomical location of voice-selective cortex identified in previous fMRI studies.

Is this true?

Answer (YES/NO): NO